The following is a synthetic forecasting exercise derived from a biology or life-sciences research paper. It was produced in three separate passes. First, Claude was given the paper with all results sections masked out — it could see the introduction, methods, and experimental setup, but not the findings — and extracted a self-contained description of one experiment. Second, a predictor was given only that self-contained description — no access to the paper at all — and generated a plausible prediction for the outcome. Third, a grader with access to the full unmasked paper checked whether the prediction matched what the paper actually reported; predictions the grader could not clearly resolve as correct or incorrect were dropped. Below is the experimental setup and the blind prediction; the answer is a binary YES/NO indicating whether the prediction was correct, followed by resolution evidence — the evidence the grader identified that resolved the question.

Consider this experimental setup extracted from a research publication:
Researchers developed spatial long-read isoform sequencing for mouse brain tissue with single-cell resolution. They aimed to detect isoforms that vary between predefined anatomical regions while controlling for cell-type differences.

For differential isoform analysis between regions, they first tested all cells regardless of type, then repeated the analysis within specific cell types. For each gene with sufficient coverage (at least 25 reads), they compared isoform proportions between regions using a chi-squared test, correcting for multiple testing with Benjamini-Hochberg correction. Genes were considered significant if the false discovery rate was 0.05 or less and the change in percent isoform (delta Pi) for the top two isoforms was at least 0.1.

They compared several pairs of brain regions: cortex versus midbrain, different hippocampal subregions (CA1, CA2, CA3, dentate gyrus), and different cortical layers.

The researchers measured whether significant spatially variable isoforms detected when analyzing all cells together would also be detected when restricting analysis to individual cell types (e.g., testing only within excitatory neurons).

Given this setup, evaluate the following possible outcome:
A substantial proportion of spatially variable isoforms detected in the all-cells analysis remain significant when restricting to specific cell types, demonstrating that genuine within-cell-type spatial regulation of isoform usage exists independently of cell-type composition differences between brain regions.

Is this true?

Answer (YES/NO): YES